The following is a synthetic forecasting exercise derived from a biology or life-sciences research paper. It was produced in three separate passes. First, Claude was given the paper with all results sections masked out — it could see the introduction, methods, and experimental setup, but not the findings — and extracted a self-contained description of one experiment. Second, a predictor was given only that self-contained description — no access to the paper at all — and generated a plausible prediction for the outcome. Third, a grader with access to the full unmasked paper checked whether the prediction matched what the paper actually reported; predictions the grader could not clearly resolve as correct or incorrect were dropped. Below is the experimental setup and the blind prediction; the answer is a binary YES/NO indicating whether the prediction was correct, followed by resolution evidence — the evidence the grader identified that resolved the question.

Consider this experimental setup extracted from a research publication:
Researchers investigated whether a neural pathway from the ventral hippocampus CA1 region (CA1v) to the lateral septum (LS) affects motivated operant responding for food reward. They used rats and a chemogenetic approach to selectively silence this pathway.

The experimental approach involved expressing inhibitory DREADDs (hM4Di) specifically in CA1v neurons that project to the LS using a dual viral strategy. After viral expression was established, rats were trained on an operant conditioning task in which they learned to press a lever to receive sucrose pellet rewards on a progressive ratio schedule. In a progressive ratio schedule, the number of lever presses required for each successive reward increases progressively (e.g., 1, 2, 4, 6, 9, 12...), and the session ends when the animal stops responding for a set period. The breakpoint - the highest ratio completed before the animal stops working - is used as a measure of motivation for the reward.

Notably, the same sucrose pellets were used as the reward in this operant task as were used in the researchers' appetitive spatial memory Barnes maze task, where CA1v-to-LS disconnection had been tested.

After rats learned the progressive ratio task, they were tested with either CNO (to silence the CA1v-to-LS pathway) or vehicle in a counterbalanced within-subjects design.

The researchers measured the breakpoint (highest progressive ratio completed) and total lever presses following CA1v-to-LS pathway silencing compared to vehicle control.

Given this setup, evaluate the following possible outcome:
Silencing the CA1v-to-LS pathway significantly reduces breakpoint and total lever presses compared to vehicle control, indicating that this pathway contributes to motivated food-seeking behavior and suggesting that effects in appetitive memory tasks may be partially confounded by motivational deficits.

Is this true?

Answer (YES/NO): NO